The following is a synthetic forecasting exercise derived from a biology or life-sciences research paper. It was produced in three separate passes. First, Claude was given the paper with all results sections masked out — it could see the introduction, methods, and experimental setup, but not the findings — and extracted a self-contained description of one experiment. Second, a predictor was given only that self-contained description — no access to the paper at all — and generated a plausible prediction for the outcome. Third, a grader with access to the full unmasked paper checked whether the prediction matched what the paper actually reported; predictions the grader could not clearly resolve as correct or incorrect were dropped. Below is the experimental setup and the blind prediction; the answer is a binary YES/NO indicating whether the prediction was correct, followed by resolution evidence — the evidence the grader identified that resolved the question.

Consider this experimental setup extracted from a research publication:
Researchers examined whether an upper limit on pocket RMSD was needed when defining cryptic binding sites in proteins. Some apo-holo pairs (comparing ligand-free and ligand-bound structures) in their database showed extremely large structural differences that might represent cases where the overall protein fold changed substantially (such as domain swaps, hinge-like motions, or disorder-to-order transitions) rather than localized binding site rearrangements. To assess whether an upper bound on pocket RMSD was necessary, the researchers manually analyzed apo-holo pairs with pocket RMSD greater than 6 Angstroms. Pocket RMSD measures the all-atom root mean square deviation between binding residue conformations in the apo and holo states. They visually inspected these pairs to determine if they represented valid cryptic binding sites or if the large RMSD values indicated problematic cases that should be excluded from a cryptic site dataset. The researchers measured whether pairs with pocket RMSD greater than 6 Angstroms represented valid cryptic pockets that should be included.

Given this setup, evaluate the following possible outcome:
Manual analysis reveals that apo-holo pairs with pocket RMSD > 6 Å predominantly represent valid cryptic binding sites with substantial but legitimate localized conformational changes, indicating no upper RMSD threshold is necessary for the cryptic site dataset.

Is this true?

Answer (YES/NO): YES